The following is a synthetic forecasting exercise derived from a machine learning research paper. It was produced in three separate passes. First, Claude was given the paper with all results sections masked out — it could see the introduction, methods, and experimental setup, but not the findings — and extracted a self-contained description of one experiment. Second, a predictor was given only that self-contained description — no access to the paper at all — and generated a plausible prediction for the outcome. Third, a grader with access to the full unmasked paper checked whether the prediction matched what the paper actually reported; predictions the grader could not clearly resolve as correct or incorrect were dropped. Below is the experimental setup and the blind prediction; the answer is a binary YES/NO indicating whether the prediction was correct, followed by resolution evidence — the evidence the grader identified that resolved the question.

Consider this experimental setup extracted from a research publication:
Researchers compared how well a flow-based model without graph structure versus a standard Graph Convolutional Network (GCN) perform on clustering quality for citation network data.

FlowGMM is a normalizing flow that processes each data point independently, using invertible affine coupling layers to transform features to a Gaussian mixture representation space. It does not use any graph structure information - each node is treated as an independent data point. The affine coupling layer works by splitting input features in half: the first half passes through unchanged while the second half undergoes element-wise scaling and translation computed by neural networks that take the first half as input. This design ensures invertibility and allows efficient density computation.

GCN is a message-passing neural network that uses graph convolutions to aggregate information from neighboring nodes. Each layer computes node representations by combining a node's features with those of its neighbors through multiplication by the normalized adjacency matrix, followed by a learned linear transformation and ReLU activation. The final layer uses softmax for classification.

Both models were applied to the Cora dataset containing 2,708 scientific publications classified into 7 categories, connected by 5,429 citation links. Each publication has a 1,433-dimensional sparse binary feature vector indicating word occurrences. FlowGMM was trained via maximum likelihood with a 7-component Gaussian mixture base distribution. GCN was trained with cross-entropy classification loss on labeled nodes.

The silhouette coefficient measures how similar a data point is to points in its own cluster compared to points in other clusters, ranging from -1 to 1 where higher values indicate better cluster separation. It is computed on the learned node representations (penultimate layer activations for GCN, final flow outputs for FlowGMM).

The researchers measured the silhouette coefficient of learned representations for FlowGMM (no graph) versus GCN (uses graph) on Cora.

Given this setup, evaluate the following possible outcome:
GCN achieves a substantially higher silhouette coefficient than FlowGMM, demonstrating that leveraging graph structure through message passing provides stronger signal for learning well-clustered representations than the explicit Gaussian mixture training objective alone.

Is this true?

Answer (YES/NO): NO